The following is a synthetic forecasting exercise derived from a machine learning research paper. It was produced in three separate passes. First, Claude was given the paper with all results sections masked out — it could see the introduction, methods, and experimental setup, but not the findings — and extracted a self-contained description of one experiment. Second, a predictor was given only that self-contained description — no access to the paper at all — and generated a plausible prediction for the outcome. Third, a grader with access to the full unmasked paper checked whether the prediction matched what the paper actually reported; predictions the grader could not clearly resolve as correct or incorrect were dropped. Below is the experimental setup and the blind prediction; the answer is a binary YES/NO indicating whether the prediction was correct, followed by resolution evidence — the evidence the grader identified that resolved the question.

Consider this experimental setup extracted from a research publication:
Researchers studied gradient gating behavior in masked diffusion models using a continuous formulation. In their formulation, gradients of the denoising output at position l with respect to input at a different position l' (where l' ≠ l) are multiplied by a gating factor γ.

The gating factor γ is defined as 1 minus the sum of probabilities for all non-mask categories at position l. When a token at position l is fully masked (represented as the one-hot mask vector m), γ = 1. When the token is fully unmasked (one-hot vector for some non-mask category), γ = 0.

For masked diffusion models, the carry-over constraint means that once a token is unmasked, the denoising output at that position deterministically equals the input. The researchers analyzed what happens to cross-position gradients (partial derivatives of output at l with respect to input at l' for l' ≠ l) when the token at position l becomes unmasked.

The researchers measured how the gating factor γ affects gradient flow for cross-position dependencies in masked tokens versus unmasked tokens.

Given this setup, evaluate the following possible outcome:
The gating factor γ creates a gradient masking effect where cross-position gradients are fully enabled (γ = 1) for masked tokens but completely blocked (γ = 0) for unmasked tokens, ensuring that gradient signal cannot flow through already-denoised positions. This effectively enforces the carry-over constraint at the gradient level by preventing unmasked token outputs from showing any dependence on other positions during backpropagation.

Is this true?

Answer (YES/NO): YES